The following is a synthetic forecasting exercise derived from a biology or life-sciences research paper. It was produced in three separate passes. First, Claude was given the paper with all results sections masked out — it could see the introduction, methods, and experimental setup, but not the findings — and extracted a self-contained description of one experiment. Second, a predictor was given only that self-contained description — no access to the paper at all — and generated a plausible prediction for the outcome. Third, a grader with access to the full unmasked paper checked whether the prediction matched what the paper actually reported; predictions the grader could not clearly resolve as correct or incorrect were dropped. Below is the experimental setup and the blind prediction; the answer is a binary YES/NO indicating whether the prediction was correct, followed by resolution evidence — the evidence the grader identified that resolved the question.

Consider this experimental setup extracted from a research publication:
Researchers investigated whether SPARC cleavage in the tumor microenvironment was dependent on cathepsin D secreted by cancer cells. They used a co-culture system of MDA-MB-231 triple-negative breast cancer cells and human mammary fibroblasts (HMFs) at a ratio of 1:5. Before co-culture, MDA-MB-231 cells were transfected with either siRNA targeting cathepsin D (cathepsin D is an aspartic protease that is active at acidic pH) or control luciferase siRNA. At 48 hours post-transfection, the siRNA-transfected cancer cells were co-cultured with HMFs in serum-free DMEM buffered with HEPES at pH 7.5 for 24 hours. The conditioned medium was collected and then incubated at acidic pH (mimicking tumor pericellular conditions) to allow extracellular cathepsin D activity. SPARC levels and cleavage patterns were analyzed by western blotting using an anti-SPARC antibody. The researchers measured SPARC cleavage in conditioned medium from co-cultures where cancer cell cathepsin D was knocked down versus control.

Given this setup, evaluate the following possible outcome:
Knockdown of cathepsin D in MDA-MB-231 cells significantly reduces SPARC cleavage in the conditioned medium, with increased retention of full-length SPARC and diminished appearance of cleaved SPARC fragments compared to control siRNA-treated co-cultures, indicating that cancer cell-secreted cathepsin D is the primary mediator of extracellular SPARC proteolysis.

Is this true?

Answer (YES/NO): YES